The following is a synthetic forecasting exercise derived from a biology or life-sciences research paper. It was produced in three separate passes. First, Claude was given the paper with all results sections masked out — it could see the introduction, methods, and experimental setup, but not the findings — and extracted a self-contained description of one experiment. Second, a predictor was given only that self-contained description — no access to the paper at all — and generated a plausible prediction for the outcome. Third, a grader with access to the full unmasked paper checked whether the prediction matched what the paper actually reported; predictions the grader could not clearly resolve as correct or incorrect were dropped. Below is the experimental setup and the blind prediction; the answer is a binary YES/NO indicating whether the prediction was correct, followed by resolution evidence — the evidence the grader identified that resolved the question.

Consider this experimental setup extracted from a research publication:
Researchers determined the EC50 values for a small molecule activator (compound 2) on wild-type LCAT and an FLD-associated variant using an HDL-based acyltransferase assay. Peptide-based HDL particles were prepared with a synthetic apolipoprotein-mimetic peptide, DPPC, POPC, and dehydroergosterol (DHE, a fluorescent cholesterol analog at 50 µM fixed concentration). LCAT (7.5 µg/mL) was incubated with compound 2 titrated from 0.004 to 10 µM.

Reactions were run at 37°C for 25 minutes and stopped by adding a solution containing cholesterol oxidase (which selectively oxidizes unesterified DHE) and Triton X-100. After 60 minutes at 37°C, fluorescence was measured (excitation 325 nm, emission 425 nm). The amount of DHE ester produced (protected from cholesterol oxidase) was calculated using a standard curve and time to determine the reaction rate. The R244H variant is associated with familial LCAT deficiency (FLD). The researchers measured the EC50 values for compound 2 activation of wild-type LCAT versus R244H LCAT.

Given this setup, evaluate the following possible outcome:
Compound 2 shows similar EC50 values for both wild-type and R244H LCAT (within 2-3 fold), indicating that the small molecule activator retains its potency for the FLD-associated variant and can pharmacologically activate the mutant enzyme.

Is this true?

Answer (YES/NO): NO